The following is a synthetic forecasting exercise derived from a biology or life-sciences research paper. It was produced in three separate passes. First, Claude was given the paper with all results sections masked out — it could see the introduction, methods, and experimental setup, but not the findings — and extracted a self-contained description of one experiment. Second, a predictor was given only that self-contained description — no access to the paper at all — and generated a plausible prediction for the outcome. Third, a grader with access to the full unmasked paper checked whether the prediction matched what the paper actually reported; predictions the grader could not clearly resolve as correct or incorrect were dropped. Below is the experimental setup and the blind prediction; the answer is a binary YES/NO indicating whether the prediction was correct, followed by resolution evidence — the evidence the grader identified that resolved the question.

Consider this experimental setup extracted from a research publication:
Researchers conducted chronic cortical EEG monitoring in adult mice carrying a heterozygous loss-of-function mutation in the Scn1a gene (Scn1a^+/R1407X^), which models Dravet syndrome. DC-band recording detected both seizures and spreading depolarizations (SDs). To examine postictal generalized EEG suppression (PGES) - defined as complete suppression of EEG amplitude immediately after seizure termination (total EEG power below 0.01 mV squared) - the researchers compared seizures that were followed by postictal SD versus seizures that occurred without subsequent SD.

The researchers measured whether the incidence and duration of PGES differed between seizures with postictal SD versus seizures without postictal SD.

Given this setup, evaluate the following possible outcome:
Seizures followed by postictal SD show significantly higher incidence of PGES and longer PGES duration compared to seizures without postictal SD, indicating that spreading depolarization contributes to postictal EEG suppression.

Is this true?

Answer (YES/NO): NO